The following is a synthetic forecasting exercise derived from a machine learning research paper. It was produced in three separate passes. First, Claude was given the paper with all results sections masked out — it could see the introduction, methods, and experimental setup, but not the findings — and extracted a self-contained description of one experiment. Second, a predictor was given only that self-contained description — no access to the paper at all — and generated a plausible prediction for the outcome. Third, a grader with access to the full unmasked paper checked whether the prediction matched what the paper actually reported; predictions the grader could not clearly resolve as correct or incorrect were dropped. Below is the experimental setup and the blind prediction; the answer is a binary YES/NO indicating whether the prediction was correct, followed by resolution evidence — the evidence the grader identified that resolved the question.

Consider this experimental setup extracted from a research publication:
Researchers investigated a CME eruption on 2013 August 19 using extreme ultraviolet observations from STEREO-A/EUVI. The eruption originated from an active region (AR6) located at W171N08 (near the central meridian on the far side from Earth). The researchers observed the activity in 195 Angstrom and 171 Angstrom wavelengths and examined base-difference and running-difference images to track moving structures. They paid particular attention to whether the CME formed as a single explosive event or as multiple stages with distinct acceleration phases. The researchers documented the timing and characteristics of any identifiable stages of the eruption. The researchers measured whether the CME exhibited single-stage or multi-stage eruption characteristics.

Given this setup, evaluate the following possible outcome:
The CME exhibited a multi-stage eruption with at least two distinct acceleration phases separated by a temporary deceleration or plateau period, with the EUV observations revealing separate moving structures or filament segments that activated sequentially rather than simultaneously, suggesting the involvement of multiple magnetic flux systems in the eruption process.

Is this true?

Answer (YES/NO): YES